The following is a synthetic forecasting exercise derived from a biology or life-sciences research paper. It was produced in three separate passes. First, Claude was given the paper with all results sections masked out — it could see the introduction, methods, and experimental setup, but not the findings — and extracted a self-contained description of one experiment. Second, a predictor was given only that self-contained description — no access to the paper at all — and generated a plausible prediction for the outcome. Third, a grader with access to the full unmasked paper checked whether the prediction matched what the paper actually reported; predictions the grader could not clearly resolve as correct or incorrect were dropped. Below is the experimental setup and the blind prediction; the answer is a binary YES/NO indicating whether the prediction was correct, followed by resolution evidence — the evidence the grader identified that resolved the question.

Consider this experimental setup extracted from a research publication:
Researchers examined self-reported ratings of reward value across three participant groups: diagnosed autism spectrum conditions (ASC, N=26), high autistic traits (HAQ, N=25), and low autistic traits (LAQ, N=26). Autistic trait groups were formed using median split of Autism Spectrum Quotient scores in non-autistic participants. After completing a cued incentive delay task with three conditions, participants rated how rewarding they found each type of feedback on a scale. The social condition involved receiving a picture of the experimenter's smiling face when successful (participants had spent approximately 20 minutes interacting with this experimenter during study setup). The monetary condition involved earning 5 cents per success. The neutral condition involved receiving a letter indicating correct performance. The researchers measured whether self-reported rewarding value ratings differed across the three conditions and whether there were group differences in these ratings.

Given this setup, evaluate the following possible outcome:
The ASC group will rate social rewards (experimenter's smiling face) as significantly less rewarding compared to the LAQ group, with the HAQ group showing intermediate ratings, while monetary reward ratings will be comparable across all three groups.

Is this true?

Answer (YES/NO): NO